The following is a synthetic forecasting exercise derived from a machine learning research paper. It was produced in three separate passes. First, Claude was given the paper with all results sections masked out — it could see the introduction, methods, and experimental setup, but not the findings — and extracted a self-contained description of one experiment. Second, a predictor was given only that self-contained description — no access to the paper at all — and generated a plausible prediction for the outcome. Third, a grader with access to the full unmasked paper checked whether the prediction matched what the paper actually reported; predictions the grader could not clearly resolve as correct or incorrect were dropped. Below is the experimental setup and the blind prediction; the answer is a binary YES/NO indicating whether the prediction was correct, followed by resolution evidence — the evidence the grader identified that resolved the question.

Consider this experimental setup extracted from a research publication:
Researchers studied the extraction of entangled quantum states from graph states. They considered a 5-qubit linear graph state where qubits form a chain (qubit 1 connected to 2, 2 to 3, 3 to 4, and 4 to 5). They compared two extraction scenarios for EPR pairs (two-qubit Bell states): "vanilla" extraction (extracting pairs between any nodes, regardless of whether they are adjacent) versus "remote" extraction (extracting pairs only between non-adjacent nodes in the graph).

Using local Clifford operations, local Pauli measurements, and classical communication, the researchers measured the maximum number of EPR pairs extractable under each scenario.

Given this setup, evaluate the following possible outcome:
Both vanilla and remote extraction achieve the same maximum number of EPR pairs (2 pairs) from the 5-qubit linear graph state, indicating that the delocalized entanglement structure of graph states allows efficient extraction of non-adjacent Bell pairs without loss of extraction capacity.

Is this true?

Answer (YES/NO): NO